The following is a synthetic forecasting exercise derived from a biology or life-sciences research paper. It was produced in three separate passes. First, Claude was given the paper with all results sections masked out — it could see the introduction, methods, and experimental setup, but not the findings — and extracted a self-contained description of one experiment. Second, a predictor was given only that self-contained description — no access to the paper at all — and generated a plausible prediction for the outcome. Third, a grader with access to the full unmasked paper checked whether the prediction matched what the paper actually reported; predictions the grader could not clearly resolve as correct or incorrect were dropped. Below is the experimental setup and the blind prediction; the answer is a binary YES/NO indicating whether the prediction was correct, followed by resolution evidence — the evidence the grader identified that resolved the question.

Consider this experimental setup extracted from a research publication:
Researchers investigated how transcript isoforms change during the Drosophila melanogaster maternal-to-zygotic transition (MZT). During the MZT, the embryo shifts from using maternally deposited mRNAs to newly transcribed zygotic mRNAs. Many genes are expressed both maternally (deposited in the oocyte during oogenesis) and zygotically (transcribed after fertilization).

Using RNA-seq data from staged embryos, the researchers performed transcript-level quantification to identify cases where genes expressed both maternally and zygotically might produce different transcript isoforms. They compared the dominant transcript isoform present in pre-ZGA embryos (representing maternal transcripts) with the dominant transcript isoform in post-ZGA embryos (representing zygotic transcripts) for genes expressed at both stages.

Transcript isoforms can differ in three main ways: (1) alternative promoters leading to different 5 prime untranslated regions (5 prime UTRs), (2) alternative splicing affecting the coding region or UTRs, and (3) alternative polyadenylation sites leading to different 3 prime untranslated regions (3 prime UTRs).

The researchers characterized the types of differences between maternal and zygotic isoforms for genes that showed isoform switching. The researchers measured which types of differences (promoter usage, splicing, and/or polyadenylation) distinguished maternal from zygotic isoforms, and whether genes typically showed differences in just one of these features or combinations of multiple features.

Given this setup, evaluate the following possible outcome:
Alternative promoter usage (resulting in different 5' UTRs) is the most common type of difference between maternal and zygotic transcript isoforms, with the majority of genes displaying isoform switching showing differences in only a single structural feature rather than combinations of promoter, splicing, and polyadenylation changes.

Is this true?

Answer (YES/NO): NO